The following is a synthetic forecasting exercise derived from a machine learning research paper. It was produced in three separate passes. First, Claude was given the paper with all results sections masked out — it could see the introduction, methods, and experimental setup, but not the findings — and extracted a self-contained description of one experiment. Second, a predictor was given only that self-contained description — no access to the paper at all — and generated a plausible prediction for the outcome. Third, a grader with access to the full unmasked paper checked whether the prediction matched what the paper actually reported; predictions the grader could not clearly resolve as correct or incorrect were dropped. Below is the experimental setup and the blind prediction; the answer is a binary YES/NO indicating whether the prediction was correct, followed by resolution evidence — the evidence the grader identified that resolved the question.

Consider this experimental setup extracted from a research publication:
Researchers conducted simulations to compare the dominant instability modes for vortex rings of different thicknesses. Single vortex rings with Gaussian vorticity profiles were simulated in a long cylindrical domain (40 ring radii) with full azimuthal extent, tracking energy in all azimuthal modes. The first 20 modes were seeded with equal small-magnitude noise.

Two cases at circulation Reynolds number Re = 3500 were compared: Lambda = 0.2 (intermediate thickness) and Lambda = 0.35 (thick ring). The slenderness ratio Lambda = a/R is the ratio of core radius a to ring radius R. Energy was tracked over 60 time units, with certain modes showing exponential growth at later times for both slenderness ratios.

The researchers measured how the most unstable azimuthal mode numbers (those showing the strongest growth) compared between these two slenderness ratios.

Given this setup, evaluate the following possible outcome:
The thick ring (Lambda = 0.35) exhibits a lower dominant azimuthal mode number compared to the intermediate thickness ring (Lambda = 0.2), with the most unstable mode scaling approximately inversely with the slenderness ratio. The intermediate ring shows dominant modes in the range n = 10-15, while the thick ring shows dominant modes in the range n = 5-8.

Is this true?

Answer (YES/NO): NO